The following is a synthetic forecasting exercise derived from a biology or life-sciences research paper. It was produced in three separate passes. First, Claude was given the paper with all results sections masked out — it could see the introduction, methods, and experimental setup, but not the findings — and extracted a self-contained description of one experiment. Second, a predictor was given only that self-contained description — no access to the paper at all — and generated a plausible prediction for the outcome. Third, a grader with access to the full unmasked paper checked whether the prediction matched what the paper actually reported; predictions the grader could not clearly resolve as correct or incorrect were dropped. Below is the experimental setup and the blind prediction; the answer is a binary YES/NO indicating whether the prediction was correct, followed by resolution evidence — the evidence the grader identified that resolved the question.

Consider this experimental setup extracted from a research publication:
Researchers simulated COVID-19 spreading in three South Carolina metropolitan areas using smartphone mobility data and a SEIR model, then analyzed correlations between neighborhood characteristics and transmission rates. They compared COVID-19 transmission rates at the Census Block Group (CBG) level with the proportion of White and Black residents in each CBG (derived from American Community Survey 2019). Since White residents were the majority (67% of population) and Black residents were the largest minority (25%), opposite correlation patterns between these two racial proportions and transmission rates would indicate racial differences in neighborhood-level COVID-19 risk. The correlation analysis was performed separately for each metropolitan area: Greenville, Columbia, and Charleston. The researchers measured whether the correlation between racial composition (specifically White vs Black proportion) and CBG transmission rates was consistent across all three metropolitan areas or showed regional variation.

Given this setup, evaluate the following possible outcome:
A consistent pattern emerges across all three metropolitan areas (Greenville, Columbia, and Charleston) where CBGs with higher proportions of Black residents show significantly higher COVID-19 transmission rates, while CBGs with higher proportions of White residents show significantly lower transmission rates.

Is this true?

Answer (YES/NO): NO